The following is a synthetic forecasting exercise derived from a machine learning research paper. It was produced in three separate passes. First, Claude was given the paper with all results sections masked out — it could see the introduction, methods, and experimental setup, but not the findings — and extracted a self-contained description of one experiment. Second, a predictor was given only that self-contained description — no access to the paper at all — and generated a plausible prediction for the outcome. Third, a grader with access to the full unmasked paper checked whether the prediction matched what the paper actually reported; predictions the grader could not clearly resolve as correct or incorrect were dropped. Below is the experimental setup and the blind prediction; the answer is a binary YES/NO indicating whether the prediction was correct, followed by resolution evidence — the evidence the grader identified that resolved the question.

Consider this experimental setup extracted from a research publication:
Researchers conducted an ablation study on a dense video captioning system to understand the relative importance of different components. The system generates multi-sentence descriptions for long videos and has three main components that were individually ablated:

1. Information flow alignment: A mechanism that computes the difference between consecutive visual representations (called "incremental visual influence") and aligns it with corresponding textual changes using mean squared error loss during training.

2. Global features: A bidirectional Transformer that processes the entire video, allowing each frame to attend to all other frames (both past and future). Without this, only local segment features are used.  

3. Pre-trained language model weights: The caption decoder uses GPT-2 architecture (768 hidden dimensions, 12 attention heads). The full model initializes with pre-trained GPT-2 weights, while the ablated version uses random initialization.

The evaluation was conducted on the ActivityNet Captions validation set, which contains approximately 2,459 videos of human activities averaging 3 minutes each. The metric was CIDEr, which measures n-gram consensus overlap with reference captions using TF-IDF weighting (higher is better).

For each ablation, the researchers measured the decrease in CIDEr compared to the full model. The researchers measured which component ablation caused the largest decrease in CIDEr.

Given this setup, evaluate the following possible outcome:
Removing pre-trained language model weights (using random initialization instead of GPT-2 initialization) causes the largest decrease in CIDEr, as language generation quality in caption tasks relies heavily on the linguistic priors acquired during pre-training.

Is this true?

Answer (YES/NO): NO